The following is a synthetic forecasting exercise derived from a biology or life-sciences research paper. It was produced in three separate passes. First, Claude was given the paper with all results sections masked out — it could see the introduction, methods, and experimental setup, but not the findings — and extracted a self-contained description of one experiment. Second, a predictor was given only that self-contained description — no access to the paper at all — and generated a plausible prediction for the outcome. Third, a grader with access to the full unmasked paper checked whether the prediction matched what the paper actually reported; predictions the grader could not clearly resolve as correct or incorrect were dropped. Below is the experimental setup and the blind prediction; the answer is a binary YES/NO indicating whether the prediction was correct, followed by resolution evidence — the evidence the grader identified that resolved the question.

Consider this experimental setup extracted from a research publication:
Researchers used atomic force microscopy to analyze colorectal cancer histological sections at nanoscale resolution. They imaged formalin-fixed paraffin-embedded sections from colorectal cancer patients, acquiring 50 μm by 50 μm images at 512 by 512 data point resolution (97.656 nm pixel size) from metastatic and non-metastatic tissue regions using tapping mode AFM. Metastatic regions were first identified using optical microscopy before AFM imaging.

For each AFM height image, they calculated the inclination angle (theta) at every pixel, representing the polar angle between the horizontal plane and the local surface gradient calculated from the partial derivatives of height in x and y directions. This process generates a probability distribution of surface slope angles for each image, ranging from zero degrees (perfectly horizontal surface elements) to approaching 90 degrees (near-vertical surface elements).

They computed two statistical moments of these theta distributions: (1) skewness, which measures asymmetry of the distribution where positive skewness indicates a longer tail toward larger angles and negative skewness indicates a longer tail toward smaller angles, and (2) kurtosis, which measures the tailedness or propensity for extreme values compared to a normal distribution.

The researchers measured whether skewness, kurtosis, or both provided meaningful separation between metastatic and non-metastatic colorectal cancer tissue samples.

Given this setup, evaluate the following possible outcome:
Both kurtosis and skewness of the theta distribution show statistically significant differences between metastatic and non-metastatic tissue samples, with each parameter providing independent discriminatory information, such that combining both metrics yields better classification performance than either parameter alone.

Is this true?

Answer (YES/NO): NO